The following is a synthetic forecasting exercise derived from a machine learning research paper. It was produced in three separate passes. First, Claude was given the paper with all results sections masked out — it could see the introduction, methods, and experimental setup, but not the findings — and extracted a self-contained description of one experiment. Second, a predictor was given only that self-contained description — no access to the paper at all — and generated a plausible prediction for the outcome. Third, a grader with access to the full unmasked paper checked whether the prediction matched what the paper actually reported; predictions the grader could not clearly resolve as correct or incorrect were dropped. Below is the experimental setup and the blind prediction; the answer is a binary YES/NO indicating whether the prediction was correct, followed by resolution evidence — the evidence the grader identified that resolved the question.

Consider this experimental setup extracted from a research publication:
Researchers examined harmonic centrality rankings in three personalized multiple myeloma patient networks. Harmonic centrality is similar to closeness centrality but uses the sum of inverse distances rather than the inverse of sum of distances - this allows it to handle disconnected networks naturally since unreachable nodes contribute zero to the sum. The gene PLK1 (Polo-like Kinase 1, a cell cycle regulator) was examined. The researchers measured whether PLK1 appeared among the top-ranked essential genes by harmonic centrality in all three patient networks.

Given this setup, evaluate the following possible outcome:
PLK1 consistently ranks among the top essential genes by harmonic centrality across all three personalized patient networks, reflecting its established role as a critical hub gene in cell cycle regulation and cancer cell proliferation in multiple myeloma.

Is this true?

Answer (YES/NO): YES